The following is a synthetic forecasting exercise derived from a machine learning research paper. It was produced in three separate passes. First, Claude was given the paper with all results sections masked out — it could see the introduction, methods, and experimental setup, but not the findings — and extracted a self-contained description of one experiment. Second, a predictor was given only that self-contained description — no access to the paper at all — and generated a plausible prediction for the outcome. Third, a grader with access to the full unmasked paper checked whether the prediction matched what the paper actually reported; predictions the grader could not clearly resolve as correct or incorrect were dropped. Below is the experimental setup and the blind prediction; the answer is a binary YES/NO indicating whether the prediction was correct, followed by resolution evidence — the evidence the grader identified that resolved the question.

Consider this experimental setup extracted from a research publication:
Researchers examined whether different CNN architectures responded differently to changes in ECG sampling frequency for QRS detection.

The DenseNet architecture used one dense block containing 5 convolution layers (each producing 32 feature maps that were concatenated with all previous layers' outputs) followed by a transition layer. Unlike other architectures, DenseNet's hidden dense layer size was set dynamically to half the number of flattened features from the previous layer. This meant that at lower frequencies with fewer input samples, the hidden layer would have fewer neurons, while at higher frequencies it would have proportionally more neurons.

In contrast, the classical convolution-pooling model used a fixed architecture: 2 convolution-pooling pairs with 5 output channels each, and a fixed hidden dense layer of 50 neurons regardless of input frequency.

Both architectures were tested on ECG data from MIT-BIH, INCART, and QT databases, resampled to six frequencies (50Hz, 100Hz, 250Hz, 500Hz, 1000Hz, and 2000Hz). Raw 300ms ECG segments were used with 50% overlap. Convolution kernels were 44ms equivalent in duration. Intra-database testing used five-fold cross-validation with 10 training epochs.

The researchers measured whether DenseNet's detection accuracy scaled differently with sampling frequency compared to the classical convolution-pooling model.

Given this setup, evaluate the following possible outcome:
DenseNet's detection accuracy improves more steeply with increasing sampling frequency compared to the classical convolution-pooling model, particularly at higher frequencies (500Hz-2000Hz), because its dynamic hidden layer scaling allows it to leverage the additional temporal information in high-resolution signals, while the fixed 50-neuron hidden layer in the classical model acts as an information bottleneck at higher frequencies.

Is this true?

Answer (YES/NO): NO